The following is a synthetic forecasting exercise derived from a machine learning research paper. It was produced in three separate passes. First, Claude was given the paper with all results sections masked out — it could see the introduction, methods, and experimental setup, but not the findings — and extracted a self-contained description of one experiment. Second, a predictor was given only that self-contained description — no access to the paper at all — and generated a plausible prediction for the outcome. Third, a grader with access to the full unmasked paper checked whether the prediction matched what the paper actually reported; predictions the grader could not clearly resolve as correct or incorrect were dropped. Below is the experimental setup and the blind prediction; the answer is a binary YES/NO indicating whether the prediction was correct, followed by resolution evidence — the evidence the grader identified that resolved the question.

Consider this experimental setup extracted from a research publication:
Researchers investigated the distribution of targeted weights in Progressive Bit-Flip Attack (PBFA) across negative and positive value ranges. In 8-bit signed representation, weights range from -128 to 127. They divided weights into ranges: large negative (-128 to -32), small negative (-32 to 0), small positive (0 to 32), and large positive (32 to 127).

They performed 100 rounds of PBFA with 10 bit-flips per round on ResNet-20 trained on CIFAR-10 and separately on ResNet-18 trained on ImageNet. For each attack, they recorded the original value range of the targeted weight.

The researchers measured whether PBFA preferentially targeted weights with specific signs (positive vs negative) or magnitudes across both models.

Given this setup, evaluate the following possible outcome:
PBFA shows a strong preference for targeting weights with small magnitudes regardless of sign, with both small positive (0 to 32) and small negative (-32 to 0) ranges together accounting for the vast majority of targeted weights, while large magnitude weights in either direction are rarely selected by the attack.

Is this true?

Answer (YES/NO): YES